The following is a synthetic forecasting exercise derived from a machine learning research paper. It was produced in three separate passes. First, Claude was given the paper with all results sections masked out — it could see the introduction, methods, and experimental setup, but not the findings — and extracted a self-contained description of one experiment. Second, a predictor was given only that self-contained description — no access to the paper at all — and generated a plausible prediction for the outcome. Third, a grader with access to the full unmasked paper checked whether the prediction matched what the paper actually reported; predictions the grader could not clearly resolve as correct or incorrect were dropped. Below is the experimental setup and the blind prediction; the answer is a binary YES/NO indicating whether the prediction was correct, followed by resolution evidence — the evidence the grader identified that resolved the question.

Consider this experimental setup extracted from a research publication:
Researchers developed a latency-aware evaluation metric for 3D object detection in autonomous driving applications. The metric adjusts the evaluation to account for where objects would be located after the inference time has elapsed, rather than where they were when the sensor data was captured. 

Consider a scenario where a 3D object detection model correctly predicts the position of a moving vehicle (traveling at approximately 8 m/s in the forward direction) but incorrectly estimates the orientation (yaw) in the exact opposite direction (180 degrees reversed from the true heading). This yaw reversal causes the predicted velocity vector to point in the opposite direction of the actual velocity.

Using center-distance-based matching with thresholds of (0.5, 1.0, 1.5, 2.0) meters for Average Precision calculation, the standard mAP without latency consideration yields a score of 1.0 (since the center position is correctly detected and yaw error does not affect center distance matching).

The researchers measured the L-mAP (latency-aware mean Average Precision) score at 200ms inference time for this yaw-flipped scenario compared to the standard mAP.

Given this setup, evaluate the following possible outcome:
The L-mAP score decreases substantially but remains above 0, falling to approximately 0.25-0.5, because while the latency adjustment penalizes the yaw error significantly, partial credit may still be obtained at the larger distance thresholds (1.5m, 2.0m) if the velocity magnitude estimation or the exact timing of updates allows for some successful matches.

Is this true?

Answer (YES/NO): NO